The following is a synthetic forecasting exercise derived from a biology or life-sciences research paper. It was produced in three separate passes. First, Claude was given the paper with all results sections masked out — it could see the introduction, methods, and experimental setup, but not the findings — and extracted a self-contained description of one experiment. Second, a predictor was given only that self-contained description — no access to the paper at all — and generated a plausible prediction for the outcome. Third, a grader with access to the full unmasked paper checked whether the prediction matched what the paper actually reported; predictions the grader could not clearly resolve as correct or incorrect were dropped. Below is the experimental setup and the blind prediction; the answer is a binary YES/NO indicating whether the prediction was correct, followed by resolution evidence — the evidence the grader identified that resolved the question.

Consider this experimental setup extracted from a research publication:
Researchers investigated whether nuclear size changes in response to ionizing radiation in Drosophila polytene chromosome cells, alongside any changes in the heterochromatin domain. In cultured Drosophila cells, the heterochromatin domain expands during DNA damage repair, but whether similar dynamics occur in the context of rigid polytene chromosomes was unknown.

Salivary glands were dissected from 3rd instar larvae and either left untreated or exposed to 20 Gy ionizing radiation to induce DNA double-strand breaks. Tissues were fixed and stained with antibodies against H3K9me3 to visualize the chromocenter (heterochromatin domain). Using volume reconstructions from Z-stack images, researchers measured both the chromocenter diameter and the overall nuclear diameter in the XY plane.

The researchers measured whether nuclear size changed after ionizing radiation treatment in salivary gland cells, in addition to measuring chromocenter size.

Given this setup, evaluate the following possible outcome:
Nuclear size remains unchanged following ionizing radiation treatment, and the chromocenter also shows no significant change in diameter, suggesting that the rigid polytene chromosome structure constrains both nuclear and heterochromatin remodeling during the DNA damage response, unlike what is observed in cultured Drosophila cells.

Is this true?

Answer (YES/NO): NO